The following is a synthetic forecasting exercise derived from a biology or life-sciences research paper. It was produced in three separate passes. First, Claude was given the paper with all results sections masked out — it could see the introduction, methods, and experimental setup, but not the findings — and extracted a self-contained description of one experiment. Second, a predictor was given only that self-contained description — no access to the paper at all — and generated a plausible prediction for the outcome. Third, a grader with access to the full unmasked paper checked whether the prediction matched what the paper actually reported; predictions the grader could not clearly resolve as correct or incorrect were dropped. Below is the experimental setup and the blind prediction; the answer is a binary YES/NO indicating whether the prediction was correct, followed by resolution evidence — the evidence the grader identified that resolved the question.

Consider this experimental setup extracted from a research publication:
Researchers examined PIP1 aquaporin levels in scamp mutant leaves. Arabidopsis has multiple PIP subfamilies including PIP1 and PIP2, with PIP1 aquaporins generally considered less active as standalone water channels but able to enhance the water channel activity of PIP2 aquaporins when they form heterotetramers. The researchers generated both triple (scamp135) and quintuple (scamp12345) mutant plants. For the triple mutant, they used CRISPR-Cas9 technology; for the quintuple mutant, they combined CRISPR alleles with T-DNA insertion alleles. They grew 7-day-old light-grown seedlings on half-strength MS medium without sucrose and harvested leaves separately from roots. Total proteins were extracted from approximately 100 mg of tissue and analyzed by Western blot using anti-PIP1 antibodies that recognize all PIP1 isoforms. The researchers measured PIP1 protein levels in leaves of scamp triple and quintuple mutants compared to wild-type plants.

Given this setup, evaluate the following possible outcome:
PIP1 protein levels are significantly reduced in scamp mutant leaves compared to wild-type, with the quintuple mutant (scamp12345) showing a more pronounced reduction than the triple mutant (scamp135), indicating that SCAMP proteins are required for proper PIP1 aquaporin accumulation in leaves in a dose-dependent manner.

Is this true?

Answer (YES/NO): NO